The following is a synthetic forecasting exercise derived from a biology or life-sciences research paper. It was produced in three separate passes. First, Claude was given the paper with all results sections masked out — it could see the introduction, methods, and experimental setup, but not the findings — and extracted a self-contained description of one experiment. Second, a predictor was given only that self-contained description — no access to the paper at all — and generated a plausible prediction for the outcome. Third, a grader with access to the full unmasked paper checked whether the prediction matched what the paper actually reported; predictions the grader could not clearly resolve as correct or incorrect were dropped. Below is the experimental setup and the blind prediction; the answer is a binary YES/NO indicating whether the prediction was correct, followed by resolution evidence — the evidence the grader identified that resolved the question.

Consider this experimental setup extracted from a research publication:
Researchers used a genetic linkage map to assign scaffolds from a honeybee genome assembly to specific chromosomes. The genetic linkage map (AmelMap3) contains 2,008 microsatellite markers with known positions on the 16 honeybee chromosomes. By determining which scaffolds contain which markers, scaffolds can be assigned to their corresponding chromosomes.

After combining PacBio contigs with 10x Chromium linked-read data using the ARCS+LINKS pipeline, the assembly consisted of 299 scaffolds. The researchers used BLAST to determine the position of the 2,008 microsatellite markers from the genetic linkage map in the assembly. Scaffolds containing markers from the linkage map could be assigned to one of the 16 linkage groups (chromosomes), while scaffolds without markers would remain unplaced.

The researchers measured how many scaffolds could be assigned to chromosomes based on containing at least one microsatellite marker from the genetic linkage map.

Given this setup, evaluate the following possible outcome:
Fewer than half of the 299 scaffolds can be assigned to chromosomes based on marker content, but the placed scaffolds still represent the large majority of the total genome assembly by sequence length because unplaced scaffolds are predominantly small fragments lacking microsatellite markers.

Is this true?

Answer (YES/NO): YES